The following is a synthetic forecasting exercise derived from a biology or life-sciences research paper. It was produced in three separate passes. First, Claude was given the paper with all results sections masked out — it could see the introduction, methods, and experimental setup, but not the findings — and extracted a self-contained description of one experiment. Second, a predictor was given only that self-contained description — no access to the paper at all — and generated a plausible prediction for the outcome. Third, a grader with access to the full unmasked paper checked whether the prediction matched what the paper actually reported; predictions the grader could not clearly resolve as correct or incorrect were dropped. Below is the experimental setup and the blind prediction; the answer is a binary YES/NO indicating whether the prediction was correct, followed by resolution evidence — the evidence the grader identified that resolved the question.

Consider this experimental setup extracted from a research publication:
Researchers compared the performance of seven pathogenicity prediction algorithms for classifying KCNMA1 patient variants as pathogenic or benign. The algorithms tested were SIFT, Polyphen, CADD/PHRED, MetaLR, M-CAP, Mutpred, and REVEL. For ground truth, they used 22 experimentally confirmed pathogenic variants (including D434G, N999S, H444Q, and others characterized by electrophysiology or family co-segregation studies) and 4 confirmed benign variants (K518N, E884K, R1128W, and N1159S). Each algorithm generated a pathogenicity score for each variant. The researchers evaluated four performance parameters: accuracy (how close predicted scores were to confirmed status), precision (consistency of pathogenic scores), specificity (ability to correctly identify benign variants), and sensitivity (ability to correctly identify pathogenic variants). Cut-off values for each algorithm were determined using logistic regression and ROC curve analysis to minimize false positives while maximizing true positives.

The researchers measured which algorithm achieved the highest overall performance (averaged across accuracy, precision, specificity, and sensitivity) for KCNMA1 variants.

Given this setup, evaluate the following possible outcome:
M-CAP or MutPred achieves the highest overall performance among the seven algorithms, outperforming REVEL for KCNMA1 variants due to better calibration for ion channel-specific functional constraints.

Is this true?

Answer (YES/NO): NO